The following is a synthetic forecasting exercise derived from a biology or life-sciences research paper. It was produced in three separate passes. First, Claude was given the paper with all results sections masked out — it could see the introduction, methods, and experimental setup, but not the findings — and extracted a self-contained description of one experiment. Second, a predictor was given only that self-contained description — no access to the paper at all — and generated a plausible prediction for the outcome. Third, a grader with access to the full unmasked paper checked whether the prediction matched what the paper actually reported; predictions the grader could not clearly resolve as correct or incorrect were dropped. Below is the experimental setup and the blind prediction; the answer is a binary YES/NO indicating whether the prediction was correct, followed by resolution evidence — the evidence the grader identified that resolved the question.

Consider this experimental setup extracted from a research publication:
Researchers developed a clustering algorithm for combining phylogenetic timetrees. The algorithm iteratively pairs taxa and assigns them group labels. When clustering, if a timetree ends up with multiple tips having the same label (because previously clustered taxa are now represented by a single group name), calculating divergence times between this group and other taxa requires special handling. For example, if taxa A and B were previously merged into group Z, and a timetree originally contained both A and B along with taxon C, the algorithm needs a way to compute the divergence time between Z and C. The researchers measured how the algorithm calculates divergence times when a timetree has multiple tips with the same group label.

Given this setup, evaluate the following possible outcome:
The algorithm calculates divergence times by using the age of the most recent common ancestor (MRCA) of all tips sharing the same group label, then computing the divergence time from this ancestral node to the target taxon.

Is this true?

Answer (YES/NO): NO